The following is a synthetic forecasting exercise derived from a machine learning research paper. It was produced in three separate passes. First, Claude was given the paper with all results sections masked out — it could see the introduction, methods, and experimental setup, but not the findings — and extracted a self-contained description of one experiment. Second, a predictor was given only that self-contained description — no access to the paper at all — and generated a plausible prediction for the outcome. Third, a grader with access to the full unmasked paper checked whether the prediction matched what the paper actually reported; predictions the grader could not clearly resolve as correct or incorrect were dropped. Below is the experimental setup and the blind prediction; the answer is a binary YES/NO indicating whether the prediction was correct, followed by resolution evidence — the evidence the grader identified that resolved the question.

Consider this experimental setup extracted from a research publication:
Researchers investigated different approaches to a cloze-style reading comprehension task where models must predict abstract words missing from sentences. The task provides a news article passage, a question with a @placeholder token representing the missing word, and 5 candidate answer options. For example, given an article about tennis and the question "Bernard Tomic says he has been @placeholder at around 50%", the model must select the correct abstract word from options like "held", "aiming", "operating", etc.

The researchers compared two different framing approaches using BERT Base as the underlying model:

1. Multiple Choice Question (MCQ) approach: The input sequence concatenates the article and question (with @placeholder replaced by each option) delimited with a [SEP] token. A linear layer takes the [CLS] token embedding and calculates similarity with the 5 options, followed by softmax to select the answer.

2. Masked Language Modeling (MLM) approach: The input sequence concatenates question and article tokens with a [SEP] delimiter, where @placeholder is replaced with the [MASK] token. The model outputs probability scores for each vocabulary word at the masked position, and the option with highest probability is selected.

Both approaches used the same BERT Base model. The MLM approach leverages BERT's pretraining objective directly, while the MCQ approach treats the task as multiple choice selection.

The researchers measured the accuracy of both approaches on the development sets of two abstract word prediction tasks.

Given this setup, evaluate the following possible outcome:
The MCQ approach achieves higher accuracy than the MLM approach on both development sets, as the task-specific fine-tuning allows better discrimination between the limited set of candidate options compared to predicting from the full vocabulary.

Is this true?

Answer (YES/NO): NO